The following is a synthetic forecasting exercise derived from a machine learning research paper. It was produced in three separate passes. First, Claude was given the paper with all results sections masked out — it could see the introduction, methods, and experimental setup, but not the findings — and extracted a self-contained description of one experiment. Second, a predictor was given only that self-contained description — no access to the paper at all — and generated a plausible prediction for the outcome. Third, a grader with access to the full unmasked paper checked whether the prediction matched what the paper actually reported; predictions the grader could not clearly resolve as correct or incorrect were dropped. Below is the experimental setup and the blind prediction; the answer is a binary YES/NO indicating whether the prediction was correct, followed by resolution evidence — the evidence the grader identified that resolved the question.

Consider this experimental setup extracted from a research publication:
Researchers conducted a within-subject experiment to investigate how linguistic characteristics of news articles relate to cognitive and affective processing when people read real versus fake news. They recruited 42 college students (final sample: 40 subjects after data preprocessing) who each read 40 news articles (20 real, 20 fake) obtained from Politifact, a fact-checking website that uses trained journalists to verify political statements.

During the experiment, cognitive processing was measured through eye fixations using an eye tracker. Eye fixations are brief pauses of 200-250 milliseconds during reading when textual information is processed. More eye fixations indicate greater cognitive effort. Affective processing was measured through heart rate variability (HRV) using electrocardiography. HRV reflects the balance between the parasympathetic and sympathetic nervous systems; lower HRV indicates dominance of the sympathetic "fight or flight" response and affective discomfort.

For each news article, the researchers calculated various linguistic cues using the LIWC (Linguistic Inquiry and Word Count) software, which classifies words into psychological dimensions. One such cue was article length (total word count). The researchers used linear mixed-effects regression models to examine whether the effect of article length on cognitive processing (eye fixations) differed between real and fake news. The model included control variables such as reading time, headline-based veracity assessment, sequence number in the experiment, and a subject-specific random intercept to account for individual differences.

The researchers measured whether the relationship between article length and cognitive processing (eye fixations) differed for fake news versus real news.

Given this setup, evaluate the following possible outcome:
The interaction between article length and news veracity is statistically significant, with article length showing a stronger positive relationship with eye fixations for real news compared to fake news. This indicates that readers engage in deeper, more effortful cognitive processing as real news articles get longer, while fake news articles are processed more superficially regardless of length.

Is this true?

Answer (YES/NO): NO